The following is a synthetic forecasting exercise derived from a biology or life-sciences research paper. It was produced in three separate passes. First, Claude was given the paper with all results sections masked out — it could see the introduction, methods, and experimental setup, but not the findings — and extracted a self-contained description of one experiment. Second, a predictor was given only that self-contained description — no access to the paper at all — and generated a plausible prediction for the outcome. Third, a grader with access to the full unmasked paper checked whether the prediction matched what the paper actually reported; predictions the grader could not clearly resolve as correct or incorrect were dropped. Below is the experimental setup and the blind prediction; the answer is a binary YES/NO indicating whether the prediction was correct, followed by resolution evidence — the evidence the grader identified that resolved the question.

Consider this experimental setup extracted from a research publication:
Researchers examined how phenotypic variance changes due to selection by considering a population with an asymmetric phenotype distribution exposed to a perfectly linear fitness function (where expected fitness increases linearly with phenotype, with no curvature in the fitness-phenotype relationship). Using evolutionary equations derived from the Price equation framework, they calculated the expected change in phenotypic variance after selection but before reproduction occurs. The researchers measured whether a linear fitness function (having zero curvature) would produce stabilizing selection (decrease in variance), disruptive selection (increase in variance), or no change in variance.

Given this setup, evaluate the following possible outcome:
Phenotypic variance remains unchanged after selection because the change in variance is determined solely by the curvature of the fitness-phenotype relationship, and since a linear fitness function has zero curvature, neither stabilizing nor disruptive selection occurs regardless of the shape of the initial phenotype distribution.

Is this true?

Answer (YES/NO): NO